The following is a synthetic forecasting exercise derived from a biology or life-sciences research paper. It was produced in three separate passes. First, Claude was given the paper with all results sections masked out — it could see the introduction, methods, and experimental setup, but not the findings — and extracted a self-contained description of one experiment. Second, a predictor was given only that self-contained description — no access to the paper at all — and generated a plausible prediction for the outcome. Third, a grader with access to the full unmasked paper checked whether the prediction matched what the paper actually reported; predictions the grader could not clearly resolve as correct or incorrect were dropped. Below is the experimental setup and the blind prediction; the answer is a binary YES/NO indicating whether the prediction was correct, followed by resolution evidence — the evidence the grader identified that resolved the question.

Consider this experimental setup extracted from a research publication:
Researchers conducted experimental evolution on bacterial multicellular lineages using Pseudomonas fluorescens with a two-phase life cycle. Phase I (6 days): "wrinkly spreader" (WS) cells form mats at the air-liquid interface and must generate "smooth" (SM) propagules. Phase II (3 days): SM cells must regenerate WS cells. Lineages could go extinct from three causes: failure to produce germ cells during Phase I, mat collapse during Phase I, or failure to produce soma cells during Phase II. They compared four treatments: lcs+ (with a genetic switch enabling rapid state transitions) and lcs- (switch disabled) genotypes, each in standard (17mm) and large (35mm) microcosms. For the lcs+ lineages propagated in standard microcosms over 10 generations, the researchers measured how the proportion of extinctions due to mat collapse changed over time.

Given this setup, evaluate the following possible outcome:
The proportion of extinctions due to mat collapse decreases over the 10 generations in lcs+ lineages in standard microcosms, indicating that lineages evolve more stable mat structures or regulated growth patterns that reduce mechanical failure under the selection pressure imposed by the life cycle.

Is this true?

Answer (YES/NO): NO